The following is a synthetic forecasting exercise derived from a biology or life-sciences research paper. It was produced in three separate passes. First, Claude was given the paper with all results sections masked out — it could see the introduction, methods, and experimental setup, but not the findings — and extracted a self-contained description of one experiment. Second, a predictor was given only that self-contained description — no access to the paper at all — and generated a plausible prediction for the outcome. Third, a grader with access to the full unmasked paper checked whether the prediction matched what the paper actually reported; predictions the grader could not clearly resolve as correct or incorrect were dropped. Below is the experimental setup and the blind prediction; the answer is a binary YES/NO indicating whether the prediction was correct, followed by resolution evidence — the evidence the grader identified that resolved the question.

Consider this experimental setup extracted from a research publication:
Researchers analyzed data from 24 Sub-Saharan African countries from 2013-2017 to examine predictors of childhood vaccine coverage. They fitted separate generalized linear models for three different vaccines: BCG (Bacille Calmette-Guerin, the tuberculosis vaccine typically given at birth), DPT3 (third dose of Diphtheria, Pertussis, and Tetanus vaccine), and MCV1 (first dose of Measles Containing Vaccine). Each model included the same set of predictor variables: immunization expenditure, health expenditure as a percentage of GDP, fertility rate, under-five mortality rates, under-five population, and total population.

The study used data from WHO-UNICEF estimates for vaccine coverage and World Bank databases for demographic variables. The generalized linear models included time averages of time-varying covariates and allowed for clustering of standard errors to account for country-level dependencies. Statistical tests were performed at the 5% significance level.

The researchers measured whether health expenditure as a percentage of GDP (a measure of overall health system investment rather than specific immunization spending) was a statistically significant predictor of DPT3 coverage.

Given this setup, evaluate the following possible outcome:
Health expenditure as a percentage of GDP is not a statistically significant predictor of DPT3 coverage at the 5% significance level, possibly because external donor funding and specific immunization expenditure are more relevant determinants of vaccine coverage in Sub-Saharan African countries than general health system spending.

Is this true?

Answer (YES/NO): NO